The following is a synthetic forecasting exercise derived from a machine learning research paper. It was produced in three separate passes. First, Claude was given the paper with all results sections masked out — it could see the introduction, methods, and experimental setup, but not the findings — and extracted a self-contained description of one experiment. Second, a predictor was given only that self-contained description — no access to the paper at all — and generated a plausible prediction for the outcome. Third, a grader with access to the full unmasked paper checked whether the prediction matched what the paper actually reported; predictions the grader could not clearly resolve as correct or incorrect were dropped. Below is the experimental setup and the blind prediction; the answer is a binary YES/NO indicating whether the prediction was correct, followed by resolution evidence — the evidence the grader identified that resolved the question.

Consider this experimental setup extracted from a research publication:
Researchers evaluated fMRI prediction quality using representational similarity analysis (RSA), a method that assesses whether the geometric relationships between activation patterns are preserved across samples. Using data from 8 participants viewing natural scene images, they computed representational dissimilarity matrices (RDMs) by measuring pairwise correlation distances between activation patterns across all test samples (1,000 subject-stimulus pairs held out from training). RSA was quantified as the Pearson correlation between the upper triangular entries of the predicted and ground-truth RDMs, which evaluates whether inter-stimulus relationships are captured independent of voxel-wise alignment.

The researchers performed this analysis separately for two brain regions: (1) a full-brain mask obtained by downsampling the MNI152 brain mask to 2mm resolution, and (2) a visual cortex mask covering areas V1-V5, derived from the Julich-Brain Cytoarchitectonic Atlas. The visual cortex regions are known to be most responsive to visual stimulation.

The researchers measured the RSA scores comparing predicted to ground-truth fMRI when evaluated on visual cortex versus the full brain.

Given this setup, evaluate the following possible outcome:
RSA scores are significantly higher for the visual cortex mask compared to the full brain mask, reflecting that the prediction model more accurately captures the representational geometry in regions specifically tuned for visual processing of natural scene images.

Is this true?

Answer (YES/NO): YES